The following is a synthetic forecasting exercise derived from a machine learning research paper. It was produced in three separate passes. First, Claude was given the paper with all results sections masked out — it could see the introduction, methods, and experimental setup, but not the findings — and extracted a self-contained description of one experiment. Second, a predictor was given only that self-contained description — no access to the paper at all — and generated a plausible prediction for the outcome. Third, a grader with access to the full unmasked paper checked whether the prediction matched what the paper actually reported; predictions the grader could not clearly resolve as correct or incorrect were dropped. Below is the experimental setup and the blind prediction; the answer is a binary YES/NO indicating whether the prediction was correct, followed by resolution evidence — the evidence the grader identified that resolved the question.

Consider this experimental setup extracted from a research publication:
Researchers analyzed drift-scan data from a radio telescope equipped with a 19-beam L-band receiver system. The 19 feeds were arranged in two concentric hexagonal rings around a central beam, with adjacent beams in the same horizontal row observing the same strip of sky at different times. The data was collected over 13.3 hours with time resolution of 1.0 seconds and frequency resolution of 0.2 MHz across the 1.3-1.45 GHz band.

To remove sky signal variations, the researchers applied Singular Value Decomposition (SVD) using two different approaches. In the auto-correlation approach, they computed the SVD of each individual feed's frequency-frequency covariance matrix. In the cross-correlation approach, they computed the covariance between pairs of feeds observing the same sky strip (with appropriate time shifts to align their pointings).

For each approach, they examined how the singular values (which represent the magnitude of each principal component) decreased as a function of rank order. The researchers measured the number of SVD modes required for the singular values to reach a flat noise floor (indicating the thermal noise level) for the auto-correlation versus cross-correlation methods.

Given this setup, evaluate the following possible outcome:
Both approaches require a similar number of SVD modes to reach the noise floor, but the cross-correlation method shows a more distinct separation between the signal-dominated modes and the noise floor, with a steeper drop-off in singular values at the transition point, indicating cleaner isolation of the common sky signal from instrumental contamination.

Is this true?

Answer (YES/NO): NO